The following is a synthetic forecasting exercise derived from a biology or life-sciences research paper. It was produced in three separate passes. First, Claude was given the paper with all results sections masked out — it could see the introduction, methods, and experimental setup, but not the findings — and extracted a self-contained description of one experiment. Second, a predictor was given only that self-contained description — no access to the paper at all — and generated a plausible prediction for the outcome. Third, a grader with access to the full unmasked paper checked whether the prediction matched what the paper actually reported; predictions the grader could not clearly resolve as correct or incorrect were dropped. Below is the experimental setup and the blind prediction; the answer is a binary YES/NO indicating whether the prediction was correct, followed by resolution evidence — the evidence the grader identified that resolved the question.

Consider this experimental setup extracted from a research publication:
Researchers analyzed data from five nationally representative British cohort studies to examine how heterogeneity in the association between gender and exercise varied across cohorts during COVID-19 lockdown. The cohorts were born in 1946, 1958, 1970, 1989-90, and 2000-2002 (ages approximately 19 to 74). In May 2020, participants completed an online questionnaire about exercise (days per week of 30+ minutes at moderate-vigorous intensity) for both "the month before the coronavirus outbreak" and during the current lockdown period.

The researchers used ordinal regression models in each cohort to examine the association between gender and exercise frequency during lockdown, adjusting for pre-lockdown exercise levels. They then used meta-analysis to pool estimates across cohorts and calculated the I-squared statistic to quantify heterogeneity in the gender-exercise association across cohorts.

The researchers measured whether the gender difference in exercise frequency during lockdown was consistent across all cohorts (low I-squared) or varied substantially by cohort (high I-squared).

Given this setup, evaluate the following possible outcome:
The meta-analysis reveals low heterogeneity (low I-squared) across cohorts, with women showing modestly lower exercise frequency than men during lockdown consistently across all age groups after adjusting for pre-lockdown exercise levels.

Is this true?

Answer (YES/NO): NO